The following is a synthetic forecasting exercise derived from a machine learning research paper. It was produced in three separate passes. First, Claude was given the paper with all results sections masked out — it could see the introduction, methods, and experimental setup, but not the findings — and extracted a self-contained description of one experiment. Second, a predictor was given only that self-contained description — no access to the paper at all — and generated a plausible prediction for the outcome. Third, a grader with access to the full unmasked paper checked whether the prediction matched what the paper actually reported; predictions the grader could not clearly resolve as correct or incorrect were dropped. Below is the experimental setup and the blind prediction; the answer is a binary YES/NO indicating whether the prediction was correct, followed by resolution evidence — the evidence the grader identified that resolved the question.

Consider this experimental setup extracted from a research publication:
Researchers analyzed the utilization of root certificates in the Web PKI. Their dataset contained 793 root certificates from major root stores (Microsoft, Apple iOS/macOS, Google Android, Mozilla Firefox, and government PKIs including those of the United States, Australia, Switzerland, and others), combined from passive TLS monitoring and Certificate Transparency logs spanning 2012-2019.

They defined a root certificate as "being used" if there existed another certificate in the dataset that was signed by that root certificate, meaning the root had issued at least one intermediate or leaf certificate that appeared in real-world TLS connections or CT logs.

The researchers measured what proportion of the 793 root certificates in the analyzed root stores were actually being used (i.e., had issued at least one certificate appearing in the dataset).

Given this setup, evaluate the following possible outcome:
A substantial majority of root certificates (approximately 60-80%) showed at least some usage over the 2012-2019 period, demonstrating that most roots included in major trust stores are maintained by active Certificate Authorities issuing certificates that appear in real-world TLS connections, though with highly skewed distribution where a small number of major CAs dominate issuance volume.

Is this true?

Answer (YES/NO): YES